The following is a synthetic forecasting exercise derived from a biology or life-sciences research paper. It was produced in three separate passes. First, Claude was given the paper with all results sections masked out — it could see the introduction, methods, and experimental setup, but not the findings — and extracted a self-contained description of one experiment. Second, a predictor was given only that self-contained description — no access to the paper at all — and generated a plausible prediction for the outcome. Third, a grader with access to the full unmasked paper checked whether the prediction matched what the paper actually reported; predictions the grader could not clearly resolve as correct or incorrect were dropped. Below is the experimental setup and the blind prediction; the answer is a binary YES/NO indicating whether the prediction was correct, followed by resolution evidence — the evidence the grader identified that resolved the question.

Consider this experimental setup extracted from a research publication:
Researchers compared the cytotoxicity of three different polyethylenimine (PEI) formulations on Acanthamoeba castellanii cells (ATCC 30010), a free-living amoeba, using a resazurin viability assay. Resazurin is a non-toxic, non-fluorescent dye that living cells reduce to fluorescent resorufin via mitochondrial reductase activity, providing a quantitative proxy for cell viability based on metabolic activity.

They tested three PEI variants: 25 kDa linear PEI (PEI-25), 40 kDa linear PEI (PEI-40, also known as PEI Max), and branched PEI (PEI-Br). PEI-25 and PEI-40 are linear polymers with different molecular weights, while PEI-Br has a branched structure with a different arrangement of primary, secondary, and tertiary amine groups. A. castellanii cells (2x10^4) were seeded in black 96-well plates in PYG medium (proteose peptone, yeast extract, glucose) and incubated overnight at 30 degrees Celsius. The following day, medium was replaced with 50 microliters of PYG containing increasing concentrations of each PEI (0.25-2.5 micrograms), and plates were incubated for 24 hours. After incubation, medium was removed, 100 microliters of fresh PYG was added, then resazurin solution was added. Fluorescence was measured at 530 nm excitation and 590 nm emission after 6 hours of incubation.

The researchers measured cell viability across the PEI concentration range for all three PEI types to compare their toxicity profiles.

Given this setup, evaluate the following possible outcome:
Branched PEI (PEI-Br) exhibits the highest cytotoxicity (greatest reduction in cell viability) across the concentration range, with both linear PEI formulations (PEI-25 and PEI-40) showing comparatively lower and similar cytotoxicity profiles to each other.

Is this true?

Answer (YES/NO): NO